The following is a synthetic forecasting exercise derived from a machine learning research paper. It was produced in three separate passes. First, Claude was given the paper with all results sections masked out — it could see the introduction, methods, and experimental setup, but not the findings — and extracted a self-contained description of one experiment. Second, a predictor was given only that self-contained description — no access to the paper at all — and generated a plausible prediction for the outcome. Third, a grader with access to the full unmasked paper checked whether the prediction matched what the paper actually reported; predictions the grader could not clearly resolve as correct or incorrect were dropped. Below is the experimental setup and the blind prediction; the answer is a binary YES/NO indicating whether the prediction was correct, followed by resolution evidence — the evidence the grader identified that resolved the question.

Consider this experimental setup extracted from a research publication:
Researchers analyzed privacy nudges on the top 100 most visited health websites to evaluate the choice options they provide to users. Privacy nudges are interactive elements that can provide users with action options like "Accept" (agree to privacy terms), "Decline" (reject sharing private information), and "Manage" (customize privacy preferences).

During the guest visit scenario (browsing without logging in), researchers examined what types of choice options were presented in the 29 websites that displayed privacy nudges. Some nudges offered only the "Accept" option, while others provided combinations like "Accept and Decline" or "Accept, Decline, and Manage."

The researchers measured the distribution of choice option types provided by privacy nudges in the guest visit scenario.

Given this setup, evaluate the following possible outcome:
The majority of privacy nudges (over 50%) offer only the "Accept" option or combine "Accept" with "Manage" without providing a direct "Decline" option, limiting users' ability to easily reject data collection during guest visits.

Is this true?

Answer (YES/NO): NO